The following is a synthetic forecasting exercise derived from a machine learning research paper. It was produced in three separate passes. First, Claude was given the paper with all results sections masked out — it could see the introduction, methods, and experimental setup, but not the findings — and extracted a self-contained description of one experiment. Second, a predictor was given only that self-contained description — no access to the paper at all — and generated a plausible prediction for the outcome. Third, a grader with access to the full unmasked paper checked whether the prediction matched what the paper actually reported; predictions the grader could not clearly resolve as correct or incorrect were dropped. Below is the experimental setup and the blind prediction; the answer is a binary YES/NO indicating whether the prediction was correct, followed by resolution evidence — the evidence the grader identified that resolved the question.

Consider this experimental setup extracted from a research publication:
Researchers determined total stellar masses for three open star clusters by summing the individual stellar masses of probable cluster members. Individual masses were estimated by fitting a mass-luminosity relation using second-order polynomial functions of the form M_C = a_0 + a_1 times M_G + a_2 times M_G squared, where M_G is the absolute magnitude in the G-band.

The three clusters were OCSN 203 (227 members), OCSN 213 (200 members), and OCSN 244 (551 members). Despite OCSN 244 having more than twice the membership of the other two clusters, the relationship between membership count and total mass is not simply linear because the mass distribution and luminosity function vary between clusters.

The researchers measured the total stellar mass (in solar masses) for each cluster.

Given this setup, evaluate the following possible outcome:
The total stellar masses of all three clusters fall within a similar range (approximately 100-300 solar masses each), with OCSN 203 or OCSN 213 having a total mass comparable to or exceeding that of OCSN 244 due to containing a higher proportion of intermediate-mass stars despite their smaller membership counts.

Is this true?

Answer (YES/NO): NO